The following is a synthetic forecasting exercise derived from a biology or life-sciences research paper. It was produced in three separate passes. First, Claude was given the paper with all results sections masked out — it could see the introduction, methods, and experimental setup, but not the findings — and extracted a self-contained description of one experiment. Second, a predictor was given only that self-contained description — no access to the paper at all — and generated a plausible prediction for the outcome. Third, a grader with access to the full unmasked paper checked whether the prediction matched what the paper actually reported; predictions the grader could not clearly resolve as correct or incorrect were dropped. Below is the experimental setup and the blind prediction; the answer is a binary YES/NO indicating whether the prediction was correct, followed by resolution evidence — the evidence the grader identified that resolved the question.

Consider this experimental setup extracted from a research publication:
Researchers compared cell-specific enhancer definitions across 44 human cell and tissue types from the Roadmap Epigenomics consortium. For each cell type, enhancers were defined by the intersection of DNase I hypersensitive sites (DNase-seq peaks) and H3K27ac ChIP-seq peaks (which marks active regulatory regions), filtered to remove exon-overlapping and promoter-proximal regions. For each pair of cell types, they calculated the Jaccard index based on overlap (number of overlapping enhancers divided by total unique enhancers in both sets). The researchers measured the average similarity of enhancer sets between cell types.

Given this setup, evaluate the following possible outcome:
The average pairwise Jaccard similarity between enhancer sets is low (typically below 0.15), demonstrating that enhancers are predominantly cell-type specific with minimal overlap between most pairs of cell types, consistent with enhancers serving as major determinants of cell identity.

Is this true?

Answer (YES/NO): NO